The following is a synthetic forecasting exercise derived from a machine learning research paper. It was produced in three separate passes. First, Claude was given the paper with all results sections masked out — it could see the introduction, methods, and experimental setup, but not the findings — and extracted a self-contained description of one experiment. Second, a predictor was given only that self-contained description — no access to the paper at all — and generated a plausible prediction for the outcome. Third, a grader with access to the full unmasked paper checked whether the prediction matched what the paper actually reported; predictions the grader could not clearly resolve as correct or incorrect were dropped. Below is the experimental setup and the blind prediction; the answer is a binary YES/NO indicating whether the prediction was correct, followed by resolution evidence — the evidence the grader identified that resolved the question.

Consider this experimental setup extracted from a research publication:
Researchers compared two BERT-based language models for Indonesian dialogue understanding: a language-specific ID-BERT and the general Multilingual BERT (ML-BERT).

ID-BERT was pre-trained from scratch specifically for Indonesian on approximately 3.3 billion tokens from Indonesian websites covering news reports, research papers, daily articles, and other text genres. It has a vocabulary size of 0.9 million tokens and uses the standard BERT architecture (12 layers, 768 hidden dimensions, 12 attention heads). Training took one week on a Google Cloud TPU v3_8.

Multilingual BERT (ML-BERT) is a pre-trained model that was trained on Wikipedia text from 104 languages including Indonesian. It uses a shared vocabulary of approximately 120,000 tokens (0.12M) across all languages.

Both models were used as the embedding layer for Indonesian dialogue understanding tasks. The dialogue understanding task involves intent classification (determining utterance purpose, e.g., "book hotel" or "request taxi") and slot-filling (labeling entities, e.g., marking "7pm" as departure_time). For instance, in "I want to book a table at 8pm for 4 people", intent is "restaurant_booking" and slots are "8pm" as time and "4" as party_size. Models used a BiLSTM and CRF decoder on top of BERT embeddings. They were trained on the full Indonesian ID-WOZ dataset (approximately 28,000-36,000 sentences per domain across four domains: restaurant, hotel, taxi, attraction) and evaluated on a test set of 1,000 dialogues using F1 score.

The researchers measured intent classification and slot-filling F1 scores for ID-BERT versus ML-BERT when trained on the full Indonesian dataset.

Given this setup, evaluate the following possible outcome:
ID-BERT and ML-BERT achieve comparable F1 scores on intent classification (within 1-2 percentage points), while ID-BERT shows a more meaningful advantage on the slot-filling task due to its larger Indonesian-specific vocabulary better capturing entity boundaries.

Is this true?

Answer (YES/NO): NO